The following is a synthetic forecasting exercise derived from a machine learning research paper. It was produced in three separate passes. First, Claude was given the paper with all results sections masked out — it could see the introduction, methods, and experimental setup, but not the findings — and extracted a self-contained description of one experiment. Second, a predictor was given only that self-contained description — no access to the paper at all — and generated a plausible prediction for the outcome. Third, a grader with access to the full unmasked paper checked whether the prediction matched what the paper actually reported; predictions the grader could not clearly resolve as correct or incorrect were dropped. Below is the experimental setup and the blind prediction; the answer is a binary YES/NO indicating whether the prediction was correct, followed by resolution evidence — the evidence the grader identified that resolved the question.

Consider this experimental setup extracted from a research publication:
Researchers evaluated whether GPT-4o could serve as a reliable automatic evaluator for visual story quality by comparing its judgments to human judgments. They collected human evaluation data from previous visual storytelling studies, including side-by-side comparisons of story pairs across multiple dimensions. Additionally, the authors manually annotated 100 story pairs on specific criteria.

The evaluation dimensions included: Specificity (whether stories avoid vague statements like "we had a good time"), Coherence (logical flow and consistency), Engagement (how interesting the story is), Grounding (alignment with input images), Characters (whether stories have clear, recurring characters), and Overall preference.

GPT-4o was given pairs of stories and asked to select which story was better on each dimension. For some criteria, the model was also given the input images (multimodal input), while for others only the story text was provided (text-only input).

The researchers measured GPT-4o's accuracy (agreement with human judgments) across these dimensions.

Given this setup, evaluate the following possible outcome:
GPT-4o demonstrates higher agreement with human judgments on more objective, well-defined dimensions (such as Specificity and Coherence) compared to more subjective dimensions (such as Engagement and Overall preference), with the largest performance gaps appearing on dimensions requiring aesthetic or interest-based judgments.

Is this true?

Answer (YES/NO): NO